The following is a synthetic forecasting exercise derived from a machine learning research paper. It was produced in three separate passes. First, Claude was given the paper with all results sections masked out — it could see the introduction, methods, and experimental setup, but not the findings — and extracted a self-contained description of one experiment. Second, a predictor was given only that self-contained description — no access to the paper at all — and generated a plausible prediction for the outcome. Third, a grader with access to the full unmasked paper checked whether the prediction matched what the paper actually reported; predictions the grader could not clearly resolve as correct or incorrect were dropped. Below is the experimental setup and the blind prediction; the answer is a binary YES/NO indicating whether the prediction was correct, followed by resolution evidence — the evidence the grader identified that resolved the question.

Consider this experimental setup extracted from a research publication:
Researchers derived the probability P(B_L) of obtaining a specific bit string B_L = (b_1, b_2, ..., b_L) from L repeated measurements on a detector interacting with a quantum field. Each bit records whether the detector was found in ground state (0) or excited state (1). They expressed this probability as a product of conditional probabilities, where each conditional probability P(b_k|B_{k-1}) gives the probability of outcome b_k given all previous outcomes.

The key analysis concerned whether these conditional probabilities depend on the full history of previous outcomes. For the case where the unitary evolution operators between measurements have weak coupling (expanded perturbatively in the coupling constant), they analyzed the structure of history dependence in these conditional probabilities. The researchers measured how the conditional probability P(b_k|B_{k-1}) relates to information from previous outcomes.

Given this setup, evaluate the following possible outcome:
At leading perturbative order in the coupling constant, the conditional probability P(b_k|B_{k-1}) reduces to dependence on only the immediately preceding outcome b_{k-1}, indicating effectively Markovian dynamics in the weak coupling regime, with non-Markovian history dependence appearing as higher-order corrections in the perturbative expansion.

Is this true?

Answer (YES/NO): NO